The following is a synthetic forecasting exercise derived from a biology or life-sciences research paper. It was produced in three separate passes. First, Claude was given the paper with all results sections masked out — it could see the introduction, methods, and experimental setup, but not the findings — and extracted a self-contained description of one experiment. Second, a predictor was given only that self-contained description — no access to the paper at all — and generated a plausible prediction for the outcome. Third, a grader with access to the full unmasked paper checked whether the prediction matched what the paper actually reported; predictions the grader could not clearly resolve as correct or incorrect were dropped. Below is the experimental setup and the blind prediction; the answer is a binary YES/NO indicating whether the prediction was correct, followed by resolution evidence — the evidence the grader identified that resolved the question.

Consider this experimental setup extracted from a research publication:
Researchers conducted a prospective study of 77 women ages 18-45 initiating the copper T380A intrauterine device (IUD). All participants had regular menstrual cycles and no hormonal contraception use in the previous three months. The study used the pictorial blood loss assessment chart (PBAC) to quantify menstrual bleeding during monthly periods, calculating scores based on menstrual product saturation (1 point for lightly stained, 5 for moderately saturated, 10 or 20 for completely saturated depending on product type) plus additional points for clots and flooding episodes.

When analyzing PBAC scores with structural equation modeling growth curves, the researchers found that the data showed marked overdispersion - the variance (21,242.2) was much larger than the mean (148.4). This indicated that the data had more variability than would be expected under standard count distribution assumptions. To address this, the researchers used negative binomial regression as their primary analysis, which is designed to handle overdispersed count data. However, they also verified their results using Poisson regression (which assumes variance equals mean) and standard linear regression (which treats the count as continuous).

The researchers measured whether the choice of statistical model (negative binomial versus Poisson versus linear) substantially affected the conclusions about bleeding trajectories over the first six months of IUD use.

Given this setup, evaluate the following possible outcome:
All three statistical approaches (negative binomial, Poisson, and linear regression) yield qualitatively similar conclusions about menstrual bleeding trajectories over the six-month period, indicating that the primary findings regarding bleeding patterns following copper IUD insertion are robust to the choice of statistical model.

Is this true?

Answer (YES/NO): YES